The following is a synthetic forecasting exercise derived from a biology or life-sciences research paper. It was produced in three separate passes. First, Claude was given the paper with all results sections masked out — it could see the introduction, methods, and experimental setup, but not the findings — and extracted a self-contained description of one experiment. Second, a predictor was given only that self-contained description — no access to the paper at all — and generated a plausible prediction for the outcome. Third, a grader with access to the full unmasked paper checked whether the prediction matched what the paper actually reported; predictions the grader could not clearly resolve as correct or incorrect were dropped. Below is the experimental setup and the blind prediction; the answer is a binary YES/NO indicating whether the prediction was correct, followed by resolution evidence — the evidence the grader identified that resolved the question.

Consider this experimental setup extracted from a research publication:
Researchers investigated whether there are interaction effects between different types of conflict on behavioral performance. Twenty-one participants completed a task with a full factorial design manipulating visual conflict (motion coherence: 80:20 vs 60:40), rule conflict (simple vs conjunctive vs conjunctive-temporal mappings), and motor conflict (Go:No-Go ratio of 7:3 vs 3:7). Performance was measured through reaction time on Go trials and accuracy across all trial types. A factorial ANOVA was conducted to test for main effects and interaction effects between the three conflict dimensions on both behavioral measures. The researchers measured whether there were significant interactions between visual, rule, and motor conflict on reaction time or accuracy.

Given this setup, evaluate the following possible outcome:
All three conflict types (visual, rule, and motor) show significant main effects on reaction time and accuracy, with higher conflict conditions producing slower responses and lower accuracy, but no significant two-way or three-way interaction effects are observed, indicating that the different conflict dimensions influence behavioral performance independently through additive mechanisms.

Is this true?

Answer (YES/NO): NO